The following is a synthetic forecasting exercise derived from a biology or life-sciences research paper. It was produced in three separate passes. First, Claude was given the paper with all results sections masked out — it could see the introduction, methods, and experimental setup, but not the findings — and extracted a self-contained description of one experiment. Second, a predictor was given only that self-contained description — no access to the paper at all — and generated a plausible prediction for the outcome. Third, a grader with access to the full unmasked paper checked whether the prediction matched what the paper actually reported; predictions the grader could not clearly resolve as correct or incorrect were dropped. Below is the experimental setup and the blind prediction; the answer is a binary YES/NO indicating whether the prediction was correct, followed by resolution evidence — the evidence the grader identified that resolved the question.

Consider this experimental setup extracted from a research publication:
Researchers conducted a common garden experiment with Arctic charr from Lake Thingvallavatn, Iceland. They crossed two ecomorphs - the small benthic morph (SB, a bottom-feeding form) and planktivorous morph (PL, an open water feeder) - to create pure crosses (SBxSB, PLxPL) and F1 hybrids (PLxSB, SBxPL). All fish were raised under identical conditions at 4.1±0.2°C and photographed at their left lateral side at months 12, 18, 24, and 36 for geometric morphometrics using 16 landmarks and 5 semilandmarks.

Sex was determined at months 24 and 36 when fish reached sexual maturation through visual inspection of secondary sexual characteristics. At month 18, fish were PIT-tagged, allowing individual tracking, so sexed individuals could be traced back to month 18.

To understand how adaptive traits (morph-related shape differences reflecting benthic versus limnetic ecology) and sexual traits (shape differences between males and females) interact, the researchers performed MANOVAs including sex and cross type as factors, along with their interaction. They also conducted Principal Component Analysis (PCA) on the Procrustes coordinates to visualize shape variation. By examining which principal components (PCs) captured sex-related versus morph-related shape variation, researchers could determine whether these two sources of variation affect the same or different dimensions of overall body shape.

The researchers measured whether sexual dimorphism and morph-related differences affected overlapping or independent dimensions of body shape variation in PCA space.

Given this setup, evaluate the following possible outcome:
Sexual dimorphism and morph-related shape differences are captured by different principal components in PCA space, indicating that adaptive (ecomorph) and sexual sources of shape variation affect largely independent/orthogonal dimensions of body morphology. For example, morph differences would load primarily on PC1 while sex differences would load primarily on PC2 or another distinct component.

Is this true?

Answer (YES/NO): YES